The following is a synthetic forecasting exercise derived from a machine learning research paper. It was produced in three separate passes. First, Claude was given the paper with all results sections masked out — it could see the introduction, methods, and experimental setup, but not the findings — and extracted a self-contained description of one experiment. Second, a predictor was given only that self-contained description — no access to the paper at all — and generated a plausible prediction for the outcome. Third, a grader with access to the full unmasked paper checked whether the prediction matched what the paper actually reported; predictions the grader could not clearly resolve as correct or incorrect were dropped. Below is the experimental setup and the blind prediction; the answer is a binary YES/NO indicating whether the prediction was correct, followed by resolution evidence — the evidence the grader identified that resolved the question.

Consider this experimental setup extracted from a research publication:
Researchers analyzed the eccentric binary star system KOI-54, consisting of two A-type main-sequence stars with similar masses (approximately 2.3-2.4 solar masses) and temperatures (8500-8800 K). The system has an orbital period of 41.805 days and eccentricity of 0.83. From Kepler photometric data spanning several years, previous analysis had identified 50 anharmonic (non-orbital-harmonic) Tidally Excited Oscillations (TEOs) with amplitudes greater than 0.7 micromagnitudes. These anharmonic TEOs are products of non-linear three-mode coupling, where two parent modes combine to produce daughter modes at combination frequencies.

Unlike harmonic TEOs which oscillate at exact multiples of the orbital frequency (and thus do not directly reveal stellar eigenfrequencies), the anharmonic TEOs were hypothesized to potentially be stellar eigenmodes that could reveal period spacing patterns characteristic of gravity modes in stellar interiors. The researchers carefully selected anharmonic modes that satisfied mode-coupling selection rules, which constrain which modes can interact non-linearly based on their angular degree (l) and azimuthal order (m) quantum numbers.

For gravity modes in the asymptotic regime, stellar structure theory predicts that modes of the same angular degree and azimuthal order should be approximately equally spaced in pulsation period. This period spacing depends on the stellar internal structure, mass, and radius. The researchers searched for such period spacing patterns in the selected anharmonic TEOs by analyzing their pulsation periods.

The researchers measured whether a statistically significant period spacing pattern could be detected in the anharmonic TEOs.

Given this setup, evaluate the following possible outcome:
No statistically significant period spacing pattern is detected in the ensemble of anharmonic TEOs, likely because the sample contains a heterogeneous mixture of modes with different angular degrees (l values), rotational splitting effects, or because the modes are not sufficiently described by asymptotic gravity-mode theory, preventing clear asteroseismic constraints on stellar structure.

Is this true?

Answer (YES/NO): NO